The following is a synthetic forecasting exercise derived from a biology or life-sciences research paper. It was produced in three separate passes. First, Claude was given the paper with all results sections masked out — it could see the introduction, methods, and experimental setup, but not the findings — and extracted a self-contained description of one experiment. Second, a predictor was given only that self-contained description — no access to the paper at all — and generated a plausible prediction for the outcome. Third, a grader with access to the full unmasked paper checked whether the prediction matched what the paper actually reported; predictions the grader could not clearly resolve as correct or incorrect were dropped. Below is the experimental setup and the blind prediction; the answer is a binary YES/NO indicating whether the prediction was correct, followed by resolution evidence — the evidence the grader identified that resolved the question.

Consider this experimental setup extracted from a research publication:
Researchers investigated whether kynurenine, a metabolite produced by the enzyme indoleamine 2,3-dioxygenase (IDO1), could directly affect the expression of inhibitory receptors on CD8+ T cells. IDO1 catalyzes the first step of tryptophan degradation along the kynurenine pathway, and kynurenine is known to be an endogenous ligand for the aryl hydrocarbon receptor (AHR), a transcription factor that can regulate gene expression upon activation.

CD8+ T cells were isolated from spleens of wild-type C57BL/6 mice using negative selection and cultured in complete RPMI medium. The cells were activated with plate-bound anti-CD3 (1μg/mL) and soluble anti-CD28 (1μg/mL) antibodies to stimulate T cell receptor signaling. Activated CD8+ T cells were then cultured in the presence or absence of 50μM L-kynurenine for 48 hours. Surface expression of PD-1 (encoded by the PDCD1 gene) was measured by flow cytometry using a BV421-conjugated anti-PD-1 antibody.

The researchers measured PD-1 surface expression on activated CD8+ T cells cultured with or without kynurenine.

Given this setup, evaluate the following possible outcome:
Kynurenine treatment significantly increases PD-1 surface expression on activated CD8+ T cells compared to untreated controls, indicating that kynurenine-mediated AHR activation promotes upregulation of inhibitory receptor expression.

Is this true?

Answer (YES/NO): YES